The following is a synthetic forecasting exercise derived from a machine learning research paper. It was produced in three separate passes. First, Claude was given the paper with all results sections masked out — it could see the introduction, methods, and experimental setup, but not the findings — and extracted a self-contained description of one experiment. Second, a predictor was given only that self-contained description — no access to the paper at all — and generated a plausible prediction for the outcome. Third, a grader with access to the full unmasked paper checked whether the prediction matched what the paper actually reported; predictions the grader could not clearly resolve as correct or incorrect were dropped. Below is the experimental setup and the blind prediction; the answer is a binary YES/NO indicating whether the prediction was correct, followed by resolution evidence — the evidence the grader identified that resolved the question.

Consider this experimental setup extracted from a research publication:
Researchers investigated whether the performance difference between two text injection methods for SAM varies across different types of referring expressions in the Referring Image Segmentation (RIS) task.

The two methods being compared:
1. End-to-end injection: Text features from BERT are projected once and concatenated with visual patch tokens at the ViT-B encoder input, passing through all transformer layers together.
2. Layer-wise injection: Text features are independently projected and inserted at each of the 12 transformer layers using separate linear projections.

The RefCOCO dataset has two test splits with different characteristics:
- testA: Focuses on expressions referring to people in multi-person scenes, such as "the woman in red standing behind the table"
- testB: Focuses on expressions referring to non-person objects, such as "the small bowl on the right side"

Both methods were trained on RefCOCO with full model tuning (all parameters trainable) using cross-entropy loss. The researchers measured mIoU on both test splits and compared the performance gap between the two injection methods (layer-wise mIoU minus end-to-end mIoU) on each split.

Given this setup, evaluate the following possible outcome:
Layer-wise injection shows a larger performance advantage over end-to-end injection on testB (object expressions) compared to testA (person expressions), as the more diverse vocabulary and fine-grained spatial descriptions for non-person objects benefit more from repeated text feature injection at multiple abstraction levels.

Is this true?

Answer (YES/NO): YES